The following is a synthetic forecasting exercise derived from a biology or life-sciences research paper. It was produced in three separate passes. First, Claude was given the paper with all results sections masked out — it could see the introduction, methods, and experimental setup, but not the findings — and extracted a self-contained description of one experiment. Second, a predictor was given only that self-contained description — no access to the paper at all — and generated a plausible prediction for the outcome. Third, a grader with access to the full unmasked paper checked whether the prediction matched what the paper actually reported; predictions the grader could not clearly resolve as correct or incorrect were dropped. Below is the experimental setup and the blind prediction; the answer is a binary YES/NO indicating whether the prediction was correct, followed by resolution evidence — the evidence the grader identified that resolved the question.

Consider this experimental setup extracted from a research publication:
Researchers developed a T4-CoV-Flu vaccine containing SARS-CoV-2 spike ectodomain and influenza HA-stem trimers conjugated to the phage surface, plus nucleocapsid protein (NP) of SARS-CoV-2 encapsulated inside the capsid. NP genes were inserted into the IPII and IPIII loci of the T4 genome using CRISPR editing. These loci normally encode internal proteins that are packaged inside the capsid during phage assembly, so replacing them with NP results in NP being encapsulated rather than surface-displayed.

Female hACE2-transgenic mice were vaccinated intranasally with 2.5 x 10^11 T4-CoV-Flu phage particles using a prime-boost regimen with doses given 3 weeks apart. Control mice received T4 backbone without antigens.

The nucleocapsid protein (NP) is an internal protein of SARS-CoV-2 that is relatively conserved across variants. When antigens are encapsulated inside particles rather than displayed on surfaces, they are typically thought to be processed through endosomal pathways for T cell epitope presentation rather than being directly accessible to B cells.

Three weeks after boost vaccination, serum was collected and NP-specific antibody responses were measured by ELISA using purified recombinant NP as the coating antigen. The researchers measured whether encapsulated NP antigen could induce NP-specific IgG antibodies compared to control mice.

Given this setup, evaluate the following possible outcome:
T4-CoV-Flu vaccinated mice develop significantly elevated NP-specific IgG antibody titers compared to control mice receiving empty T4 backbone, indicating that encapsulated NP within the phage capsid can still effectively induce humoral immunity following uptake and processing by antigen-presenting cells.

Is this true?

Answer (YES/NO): NO